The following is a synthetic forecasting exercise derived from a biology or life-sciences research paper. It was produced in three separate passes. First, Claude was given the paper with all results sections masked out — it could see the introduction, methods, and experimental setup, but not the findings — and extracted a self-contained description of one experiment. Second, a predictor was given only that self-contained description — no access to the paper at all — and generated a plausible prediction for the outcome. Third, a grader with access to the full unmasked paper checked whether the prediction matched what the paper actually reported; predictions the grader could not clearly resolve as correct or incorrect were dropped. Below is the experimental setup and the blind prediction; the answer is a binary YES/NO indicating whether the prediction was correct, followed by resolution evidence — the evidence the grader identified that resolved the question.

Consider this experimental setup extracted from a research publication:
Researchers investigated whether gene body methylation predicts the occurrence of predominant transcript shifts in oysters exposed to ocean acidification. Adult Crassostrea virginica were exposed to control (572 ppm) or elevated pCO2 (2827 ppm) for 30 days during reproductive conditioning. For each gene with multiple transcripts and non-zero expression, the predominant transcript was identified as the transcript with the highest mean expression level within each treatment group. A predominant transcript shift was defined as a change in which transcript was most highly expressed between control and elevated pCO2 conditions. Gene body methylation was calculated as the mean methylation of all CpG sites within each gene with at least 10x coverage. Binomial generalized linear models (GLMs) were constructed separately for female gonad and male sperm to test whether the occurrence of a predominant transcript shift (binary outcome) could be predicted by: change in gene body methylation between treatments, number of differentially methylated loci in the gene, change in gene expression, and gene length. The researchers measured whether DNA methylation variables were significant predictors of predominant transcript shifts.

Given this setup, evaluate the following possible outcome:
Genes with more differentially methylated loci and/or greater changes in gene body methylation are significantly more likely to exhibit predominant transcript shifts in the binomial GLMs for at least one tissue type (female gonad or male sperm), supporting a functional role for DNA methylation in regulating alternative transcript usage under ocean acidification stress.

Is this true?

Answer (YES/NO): YES